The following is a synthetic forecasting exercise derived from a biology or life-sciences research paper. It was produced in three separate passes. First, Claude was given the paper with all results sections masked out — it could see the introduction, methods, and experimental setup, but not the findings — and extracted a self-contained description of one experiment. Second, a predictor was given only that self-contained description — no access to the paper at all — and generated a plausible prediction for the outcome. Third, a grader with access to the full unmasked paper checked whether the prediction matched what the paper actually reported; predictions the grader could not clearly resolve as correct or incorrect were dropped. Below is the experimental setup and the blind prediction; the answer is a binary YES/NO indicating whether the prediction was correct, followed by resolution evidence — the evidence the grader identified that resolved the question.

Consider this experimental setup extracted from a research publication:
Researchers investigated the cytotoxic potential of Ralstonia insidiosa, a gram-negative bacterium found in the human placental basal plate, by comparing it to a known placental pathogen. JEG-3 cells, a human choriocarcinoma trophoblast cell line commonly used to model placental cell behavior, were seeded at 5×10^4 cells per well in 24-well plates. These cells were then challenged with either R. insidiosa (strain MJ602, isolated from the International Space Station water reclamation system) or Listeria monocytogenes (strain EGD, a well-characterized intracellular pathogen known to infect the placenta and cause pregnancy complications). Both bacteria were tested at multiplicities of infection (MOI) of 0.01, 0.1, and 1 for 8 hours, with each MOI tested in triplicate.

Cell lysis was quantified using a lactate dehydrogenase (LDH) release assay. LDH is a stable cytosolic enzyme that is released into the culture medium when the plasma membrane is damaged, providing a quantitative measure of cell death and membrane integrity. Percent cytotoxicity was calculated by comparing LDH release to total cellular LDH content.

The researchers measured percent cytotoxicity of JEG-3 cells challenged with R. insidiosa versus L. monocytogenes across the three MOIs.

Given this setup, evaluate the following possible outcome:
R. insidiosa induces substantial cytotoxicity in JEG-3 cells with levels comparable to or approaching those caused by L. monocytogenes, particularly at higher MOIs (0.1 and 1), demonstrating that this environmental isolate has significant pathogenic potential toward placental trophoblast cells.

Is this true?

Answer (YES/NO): NO